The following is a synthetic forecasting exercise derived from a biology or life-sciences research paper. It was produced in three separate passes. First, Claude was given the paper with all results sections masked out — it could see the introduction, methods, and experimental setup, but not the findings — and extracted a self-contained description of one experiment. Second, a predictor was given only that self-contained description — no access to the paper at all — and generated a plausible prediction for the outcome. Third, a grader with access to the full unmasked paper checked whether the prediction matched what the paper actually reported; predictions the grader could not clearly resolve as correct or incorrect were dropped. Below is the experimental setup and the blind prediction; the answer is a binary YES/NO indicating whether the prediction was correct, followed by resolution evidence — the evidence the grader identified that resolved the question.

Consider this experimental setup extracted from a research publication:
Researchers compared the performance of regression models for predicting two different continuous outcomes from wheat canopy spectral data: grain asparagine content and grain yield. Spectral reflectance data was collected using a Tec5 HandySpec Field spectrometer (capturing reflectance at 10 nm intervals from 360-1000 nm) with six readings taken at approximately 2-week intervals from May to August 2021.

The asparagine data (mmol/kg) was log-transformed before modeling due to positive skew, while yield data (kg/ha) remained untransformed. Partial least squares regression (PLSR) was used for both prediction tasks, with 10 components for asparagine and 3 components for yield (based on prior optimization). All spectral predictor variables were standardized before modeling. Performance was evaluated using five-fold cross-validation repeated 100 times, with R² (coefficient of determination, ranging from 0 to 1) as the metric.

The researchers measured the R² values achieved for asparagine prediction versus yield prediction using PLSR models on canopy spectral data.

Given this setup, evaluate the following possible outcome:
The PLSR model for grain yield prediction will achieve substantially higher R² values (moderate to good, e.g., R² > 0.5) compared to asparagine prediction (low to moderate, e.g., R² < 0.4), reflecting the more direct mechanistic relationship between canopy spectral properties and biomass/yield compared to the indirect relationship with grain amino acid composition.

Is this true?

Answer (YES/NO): NO